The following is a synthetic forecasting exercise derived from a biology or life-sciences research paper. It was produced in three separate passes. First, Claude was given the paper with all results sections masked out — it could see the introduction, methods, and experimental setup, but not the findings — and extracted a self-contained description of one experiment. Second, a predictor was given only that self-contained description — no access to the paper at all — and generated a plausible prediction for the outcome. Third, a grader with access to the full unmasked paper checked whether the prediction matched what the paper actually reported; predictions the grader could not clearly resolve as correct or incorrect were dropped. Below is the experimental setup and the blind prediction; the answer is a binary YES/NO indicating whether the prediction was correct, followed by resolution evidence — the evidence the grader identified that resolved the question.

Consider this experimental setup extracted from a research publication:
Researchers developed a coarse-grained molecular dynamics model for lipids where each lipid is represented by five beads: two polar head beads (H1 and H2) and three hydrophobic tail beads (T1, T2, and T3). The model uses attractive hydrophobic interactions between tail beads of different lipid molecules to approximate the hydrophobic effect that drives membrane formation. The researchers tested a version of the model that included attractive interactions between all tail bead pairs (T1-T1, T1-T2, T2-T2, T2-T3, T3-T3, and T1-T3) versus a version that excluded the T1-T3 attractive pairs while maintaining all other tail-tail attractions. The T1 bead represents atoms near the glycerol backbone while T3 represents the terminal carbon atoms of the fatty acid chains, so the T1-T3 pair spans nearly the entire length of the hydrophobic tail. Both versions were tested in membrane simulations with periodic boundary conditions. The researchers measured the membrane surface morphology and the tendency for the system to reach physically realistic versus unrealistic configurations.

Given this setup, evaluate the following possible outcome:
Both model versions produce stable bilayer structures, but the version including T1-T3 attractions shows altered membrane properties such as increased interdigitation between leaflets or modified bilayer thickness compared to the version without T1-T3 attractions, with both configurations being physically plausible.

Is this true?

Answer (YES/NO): NO